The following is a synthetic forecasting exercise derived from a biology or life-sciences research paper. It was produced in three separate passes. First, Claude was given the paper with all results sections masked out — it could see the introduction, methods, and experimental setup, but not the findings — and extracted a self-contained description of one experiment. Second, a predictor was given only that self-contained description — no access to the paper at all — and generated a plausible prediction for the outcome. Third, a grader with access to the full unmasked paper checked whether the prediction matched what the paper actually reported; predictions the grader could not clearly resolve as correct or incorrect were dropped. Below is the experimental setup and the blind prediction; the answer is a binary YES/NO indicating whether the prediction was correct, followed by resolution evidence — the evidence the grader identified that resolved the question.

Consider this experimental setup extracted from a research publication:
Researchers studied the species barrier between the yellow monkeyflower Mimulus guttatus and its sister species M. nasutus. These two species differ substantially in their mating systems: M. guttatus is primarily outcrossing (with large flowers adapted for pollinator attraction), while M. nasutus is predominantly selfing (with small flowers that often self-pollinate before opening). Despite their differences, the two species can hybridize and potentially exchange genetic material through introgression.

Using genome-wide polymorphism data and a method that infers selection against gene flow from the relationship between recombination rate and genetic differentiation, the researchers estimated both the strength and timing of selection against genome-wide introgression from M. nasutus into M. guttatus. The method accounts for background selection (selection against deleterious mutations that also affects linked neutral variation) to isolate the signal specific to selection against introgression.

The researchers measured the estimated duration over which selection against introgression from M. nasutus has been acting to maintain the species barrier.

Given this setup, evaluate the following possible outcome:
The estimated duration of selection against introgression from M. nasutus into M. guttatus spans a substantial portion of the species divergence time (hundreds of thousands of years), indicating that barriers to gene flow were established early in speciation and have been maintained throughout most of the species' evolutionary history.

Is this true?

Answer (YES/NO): YES